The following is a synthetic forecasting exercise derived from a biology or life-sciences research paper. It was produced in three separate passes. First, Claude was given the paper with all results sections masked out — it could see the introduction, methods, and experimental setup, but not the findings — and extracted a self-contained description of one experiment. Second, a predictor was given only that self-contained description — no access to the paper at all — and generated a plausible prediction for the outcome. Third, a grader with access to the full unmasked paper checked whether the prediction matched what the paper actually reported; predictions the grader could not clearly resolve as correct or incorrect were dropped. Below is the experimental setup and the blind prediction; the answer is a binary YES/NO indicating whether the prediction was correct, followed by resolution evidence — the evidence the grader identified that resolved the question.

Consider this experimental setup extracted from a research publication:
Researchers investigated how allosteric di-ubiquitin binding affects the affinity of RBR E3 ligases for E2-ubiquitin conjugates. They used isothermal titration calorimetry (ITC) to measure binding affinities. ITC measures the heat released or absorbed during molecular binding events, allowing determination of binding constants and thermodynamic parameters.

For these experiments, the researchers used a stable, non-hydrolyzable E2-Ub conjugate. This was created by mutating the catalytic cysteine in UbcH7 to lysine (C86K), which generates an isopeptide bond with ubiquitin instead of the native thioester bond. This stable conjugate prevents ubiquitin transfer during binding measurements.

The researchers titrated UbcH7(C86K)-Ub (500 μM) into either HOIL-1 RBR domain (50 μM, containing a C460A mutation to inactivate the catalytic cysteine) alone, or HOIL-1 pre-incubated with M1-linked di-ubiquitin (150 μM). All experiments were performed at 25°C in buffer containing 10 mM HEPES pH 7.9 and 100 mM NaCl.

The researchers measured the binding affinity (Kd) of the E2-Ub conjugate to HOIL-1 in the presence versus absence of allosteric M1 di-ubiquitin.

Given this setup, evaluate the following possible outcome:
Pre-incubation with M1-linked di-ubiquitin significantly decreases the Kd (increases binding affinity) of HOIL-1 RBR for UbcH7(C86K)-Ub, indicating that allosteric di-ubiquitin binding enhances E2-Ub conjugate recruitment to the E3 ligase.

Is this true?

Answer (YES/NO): YES